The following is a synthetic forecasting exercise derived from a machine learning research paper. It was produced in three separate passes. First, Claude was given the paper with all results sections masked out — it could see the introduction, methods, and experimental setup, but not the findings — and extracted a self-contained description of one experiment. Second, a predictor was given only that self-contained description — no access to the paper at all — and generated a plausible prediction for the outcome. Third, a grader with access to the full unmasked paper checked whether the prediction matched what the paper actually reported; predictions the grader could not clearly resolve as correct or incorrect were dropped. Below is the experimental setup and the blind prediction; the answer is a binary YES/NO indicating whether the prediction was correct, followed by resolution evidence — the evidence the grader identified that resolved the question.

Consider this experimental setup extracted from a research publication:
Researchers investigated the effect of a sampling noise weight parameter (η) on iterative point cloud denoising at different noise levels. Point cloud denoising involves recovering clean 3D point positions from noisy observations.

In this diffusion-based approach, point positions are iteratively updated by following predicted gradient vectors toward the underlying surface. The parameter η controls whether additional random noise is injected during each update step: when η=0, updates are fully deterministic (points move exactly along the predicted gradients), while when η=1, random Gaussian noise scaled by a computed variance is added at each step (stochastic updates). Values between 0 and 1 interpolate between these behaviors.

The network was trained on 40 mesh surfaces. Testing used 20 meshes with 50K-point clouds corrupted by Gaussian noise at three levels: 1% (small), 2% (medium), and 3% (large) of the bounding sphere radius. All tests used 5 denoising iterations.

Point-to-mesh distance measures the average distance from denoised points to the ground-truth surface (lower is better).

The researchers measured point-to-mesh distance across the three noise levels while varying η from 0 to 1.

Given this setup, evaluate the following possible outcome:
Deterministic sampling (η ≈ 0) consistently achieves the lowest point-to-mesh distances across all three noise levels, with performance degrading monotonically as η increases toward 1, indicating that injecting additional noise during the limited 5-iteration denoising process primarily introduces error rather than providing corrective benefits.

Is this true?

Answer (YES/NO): NO